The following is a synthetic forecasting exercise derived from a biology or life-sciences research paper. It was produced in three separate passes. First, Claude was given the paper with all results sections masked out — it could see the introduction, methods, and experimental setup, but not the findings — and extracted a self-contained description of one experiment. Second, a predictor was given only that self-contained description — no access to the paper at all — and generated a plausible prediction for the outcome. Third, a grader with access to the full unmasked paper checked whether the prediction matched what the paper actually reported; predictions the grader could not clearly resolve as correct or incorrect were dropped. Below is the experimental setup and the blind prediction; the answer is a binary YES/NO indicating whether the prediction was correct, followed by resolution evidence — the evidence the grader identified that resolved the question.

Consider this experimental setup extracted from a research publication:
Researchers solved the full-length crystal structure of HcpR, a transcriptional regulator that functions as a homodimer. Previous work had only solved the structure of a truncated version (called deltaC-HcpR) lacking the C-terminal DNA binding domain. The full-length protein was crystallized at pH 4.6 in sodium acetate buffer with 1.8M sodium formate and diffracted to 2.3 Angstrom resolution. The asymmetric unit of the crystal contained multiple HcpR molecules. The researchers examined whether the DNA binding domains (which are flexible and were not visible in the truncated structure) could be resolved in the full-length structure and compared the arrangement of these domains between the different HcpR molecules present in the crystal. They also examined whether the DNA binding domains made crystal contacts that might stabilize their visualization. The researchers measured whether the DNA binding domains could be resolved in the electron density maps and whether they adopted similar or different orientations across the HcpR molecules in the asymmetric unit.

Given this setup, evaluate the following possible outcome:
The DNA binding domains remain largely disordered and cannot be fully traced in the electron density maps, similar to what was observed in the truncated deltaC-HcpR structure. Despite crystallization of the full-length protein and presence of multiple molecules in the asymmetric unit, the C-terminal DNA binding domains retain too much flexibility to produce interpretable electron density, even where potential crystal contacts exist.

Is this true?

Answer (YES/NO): NO